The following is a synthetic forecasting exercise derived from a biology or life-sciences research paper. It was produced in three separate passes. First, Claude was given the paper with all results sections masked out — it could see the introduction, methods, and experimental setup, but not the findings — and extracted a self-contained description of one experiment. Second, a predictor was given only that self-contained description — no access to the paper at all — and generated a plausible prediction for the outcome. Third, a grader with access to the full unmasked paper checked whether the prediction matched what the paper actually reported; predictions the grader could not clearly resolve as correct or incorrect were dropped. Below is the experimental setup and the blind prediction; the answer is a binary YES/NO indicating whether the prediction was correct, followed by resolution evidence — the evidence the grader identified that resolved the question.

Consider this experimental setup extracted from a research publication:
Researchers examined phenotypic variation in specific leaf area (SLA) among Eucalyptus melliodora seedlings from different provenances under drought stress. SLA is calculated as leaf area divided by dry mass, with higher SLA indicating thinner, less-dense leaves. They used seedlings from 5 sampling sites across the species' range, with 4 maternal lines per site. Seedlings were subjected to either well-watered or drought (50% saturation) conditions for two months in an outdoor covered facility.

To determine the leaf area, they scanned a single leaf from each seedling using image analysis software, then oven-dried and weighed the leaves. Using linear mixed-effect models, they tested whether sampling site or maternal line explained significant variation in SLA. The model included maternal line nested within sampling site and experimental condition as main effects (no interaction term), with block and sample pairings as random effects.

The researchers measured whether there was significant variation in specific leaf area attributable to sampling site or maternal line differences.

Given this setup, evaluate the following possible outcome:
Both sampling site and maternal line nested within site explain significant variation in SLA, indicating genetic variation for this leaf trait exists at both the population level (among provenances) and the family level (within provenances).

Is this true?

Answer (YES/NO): YES